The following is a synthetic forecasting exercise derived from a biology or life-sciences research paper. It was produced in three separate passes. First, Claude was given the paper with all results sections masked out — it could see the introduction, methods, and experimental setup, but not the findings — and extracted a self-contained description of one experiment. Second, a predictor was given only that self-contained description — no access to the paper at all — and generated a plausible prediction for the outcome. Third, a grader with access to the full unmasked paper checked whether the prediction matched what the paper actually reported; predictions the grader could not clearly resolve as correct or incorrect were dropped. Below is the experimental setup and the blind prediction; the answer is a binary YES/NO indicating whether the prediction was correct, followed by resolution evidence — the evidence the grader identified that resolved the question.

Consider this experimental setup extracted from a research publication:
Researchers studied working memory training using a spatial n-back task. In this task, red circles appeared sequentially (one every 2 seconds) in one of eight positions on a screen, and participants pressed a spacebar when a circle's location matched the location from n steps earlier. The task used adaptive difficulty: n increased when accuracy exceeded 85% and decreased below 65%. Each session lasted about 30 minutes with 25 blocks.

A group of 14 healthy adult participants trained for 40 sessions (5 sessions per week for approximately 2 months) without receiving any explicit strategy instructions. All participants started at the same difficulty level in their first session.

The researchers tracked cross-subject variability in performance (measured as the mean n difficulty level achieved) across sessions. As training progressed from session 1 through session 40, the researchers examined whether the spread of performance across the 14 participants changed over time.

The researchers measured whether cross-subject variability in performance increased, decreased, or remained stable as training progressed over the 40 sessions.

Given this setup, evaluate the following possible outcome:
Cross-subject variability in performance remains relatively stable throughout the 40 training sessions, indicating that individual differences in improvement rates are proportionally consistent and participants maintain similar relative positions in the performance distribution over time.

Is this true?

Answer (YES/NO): NO